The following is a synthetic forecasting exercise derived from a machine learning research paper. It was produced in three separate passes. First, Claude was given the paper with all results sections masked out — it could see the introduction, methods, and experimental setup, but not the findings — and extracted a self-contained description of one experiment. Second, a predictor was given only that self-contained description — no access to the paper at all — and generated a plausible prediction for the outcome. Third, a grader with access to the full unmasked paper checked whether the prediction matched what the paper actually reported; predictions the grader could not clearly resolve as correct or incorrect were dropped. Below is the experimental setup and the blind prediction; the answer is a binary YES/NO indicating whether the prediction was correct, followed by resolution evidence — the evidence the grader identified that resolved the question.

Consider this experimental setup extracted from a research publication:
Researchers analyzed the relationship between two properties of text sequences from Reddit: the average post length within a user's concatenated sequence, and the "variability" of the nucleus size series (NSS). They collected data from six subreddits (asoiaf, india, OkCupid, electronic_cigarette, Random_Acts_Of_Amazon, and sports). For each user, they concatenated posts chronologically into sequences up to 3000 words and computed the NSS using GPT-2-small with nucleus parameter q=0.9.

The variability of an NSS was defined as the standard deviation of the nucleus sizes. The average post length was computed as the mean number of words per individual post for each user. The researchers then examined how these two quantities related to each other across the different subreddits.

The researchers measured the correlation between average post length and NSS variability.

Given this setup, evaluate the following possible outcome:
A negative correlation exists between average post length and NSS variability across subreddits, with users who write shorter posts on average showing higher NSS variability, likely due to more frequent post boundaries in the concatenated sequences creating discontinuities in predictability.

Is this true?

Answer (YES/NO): YES